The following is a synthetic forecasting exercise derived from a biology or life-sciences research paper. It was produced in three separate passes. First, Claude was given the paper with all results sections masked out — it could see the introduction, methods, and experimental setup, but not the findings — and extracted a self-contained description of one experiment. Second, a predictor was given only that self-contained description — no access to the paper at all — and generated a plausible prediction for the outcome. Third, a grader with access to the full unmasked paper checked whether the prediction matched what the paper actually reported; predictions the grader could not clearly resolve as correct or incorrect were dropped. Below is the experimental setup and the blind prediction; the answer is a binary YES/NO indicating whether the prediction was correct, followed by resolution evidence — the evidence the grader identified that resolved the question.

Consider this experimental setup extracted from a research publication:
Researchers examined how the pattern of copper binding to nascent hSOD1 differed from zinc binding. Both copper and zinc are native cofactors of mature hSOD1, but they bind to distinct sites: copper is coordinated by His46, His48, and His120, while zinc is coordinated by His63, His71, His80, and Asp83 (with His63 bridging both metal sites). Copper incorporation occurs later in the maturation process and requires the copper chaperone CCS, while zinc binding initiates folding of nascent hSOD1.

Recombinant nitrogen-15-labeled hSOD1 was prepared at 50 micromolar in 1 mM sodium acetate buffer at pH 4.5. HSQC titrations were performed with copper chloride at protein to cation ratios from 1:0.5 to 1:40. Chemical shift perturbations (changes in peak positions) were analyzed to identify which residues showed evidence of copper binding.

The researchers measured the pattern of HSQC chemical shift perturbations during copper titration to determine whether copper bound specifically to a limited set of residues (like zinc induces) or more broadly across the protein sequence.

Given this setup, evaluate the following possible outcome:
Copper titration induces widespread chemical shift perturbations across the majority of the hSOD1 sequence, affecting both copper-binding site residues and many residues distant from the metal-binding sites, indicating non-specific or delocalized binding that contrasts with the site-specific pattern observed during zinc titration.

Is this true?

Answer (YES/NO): YES